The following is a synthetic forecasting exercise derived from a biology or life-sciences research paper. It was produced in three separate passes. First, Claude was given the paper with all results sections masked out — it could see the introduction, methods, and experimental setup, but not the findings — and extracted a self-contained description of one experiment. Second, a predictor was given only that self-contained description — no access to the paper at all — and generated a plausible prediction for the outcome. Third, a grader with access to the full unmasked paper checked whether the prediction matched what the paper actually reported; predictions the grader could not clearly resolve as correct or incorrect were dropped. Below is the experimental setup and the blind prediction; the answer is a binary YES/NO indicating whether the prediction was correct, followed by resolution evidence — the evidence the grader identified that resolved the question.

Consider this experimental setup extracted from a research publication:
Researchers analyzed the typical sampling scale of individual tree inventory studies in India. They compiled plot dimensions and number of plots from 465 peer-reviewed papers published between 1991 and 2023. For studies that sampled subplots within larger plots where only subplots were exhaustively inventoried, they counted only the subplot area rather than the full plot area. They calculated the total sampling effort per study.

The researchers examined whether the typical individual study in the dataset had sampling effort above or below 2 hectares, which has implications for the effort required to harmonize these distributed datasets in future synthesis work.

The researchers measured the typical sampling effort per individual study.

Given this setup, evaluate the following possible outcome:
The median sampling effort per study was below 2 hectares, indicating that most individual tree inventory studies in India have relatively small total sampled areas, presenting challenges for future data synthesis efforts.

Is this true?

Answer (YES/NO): NO